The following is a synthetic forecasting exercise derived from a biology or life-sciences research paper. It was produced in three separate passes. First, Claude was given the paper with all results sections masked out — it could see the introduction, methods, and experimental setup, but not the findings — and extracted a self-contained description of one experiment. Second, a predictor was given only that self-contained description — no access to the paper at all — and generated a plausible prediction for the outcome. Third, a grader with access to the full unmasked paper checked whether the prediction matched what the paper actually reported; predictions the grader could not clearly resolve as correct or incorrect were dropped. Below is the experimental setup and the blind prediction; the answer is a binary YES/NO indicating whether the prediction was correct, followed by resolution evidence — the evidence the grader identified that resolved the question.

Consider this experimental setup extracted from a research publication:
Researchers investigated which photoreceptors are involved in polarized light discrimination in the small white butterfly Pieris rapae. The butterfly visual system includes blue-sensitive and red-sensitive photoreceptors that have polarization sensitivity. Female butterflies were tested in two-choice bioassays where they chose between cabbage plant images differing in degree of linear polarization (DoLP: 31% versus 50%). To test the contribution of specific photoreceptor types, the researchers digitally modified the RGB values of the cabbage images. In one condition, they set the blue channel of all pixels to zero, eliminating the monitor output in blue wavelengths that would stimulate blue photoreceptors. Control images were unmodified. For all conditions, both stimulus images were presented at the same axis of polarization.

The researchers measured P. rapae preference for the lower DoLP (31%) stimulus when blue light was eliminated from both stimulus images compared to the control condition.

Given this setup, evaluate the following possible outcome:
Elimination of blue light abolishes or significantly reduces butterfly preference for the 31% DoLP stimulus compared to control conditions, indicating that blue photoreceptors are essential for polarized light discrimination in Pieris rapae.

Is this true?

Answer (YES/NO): NO